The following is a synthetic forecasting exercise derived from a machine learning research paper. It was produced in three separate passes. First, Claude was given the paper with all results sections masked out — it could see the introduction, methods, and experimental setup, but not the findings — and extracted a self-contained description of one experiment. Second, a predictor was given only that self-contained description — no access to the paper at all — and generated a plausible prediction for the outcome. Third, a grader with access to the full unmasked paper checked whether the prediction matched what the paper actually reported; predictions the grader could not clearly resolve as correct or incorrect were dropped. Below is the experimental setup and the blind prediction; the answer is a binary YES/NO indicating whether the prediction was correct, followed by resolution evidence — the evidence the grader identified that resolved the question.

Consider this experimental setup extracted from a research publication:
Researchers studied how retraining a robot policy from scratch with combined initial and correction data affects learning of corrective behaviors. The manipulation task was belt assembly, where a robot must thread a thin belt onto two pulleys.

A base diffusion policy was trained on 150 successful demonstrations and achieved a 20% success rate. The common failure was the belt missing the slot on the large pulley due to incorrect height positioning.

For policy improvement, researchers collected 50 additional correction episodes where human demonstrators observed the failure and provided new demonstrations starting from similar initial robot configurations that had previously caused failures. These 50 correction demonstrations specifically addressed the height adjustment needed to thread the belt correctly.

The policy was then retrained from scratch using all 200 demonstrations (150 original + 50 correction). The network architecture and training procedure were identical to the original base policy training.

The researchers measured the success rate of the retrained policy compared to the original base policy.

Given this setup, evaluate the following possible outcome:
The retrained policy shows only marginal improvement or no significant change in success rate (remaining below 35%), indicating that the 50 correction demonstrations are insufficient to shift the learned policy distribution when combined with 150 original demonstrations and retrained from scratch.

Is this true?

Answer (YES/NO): YES